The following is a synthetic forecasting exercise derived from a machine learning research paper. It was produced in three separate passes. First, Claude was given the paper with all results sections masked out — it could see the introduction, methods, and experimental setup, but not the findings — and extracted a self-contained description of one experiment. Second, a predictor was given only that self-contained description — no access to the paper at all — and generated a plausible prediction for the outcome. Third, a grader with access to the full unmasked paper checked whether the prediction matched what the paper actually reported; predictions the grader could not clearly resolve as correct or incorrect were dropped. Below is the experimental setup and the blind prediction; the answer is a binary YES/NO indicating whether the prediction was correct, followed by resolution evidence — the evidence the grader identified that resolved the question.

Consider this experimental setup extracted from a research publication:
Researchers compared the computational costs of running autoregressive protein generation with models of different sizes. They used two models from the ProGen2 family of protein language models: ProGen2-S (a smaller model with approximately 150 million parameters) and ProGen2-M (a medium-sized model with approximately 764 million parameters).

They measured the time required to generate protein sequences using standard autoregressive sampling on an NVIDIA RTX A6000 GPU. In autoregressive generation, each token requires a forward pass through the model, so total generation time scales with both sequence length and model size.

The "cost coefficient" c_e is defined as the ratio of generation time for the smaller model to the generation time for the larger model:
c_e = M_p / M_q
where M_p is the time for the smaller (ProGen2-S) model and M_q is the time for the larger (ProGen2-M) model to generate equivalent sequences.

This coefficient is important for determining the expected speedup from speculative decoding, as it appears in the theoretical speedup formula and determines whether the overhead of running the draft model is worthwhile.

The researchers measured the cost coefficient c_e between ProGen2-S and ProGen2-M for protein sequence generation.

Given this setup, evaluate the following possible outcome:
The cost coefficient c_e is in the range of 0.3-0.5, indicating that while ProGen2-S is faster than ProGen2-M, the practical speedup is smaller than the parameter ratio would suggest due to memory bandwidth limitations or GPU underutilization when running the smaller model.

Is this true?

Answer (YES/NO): YES